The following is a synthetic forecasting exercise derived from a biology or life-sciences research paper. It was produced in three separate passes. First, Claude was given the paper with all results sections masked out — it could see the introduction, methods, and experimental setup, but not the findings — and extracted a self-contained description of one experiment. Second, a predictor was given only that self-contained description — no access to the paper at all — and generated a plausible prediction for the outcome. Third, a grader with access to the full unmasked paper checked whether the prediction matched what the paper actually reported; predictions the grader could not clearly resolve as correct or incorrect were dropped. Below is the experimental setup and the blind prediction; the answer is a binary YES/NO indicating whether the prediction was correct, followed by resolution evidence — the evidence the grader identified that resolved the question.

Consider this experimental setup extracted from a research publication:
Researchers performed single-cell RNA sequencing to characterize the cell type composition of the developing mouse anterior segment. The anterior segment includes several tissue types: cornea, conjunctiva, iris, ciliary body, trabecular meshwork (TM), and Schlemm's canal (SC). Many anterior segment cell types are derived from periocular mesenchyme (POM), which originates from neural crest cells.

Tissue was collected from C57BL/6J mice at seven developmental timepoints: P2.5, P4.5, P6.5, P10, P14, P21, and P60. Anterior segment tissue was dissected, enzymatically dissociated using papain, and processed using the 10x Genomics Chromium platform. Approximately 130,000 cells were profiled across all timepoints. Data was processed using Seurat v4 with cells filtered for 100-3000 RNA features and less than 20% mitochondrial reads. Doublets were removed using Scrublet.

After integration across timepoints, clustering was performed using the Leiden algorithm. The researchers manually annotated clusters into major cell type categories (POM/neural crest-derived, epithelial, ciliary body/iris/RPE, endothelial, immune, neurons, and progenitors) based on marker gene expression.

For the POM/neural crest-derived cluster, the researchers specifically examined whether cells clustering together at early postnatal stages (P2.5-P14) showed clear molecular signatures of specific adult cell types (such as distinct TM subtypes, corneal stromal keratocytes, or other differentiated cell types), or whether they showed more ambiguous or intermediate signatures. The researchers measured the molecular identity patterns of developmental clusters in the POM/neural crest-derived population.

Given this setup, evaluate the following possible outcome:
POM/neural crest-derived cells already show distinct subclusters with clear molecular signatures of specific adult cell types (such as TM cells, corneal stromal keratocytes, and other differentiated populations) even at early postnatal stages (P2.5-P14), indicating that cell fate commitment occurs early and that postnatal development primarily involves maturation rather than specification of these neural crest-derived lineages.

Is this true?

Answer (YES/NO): NO